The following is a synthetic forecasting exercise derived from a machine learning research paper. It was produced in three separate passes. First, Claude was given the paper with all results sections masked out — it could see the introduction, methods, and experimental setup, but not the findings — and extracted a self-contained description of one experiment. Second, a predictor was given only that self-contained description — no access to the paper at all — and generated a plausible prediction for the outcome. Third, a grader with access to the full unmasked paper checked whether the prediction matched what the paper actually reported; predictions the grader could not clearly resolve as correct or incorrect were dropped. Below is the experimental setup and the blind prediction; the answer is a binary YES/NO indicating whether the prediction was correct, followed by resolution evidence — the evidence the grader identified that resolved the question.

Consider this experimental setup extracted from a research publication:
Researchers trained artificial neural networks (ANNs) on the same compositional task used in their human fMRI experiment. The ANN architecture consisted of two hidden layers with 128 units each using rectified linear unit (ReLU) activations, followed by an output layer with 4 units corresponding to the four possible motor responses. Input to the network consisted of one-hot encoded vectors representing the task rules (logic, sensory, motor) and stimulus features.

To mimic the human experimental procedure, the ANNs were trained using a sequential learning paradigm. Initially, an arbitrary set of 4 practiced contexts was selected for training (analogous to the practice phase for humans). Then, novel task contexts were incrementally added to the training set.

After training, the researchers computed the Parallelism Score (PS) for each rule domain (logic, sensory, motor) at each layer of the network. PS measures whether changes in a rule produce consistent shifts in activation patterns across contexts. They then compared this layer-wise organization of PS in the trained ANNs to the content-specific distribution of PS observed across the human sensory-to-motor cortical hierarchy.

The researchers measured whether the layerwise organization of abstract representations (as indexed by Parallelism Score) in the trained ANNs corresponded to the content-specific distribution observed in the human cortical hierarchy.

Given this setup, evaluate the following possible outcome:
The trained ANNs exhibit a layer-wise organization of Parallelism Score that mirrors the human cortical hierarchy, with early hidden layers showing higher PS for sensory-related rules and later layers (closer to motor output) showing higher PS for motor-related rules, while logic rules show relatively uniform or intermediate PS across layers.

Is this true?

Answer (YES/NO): NO